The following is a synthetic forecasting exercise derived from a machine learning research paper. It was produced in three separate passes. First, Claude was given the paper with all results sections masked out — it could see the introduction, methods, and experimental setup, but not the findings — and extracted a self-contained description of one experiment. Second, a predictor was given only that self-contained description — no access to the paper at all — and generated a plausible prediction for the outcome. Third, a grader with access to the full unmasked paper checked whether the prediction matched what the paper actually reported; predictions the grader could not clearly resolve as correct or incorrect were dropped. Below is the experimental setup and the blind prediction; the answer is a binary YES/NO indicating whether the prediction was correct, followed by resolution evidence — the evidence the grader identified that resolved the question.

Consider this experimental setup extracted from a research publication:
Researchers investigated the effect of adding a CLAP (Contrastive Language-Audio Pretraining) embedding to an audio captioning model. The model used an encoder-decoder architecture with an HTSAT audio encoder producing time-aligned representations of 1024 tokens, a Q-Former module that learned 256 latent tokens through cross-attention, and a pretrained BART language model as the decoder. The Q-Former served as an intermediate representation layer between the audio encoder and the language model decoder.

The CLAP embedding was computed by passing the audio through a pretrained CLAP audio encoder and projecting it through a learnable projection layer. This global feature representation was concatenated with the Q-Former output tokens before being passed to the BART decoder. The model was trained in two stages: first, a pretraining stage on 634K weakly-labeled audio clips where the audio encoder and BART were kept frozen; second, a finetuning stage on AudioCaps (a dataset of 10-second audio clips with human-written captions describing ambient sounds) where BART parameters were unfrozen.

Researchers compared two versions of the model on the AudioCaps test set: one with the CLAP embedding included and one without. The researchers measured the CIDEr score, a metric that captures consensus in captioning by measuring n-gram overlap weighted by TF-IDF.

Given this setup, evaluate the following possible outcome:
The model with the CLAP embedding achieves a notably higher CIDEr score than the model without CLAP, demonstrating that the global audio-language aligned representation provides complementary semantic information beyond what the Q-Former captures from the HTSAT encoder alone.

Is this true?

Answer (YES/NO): YES